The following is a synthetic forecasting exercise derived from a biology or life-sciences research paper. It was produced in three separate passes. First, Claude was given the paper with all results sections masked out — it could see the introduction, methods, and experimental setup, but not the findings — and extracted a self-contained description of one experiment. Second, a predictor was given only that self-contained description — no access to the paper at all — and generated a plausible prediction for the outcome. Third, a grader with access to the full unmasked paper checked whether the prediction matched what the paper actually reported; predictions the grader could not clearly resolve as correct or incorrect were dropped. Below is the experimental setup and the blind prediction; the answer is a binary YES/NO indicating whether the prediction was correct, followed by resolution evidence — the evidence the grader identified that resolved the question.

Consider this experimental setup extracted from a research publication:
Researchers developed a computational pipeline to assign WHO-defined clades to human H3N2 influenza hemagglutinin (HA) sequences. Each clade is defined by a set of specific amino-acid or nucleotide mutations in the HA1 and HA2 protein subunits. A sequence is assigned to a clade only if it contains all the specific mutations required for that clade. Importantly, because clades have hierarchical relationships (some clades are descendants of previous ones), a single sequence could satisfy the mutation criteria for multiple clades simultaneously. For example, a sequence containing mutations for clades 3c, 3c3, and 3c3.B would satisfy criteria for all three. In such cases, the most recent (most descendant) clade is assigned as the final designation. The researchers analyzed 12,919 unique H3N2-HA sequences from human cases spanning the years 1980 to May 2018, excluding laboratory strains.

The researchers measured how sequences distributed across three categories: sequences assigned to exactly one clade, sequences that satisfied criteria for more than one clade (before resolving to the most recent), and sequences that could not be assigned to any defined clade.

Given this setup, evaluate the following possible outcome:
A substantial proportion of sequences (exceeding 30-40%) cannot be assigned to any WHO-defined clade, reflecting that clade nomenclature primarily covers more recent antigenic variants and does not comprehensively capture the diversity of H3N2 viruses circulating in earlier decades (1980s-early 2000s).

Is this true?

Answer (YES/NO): NO